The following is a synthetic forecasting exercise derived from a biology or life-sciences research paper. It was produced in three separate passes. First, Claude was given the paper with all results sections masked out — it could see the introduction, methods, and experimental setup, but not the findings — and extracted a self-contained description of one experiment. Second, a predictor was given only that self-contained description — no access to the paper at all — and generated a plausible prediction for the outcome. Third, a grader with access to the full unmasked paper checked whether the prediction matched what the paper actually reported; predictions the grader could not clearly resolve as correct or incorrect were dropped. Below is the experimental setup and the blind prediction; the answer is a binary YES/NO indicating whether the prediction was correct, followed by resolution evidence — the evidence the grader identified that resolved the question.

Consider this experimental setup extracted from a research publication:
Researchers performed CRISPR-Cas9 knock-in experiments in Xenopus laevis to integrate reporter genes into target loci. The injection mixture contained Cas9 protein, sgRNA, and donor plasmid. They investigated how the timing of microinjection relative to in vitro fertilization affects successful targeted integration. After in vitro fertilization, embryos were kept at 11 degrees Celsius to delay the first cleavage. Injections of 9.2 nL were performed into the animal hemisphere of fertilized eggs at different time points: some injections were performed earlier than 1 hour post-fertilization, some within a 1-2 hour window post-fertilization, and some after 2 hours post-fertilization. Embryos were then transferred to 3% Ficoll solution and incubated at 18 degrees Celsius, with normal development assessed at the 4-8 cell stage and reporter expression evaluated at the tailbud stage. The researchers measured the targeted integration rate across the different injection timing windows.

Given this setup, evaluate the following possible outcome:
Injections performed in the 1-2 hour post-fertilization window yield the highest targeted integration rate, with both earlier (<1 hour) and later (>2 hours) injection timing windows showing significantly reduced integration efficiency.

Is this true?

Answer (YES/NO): YES